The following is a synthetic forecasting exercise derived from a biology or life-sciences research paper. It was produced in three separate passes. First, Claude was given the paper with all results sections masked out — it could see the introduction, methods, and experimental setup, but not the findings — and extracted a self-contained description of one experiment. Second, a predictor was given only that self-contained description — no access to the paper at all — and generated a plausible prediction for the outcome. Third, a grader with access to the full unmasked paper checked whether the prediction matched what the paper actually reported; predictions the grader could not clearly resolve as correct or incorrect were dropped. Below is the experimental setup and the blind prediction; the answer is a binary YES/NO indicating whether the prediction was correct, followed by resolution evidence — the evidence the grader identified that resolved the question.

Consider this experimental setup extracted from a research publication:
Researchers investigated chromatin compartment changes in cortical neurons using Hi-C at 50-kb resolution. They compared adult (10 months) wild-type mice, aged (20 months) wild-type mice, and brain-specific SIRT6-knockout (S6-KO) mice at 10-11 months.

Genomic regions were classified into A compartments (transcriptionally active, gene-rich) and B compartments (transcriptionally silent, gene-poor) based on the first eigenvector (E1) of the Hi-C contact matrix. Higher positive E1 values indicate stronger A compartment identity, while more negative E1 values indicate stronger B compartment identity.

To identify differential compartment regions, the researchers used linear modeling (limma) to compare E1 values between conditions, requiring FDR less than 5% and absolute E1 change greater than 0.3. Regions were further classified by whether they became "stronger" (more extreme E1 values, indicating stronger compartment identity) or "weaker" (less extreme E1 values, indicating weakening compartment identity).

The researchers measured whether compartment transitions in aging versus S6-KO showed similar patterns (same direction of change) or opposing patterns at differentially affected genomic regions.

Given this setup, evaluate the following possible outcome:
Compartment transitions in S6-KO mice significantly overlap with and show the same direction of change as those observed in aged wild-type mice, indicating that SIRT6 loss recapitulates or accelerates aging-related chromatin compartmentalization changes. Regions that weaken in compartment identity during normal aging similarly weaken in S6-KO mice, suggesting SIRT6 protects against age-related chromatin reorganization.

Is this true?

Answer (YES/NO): NO